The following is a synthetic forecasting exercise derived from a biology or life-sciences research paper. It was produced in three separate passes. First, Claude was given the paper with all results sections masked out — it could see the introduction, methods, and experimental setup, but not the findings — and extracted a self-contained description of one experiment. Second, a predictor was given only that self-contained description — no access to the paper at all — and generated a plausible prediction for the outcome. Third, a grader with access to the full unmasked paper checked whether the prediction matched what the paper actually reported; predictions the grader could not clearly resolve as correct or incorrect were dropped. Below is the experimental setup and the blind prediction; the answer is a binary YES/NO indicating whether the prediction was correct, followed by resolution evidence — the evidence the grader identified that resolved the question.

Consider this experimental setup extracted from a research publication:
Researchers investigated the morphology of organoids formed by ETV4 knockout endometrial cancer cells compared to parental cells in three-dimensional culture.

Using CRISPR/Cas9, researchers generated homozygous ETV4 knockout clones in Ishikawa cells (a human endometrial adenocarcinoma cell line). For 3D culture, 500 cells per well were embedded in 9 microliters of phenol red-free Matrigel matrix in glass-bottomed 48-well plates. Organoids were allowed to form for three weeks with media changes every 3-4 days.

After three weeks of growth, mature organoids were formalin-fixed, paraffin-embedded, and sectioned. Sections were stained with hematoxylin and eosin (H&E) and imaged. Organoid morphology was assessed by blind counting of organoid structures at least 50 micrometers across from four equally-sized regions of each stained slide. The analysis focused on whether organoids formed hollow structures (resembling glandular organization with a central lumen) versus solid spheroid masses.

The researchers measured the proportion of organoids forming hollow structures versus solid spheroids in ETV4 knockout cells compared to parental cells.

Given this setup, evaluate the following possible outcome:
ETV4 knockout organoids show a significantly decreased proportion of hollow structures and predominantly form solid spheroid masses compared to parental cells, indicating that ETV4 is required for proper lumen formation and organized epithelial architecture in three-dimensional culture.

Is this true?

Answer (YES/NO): NO